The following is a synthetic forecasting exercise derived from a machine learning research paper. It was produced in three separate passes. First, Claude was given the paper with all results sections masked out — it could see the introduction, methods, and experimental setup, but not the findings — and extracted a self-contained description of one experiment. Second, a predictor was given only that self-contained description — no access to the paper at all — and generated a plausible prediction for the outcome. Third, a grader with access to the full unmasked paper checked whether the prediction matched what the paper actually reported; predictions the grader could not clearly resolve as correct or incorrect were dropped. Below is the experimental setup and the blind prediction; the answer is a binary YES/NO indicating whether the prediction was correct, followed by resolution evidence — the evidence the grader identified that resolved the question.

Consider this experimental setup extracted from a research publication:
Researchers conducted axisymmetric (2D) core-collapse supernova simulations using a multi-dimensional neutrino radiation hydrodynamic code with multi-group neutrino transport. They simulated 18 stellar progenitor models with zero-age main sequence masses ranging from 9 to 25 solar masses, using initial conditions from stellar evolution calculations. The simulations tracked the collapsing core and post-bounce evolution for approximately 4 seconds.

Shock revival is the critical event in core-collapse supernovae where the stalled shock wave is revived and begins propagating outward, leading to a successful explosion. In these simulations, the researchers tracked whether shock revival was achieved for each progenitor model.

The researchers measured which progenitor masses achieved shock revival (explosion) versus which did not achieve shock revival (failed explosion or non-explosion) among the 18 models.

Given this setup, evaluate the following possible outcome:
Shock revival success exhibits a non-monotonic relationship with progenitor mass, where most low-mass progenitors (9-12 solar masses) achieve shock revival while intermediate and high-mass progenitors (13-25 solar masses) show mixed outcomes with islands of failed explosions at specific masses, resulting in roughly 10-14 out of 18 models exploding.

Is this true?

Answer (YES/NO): NO